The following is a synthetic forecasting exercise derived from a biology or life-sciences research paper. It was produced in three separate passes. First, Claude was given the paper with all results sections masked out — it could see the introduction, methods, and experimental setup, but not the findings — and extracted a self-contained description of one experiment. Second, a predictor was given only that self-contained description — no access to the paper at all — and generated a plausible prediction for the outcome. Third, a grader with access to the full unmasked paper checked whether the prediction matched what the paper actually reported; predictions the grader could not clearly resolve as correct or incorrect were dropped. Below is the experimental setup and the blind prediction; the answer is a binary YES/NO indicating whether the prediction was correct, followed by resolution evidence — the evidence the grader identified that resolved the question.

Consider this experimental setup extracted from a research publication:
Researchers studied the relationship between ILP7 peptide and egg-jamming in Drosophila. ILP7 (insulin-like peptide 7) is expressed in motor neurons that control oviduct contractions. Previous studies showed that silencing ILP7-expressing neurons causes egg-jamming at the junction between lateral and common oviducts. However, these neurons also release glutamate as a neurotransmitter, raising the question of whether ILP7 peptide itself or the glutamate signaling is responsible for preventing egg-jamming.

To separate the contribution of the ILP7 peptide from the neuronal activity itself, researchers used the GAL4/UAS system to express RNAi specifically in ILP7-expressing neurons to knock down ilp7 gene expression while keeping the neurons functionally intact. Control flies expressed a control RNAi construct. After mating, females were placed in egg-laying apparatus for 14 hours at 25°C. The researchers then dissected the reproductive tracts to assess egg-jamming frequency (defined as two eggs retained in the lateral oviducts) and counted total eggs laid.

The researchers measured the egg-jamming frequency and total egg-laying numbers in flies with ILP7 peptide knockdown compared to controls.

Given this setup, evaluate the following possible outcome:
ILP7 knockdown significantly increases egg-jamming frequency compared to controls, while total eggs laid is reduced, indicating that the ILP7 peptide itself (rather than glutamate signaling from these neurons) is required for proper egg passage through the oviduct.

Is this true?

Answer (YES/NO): NO